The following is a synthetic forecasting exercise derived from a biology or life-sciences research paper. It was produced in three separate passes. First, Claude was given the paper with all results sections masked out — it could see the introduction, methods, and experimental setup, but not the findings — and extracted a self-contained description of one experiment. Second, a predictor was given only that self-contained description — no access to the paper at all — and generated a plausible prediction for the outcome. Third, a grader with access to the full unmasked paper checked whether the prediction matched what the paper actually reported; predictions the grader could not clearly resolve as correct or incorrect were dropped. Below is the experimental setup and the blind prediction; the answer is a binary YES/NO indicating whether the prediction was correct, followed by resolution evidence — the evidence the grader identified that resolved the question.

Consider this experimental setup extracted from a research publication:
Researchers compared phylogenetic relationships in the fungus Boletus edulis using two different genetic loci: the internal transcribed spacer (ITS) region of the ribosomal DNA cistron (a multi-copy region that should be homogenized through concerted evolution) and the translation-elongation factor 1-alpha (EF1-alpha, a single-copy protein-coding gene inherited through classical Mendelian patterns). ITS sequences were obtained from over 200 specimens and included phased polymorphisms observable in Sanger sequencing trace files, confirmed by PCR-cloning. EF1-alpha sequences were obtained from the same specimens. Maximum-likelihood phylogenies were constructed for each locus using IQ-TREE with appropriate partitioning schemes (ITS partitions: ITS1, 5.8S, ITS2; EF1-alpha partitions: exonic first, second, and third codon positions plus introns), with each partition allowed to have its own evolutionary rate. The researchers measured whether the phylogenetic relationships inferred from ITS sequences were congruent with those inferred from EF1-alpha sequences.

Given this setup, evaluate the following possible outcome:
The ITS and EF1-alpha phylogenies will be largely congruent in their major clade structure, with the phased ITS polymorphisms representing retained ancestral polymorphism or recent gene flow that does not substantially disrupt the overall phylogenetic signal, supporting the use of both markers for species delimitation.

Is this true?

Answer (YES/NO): NO